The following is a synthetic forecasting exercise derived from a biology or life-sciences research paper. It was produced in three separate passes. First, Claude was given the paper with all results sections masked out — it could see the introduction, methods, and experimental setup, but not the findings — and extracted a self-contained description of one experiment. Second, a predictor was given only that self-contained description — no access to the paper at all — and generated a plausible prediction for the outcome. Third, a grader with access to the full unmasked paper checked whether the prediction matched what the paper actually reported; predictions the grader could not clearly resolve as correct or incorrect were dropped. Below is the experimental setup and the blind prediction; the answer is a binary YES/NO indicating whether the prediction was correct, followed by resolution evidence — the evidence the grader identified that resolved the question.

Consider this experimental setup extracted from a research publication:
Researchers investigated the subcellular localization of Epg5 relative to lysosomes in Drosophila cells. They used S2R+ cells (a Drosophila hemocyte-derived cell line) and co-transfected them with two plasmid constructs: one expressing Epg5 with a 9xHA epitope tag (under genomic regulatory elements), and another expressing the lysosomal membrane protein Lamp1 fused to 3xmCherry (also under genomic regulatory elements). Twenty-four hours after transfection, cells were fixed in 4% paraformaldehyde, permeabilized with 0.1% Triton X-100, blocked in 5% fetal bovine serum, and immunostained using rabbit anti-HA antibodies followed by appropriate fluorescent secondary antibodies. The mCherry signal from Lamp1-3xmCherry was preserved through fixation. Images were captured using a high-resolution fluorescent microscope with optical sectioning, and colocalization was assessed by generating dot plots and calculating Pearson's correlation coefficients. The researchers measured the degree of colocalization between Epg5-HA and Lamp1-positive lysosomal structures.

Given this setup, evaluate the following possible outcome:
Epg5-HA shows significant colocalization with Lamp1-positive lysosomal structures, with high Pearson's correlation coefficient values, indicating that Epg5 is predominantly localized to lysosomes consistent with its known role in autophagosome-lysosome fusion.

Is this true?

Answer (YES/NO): NO